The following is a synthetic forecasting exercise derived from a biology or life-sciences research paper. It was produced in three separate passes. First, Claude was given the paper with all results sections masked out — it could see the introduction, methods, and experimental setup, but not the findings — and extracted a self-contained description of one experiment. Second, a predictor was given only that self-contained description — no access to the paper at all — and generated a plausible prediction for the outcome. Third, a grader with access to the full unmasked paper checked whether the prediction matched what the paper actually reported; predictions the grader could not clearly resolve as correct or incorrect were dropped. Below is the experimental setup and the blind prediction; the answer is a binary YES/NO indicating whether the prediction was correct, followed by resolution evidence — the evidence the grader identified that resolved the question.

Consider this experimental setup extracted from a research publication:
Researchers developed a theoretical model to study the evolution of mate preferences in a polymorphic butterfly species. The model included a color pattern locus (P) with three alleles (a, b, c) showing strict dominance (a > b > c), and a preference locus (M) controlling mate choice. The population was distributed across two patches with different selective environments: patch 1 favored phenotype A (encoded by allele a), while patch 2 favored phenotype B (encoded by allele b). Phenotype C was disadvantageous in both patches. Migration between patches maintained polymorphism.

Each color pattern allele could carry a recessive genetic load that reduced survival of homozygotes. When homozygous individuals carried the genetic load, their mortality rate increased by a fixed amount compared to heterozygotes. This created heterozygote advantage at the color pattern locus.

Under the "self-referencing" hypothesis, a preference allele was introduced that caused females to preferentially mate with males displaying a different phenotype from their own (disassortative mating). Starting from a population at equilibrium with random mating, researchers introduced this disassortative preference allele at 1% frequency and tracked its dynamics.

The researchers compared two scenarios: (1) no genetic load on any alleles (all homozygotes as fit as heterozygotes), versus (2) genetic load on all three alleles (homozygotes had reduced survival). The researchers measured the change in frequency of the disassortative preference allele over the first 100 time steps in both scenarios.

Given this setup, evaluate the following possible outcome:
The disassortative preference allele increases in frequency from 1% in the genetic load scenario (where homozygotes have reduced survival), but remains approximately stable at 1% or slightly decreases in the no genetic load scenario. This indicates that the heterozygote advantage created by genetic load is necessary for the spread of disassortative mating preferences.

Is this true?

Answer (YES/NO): YES